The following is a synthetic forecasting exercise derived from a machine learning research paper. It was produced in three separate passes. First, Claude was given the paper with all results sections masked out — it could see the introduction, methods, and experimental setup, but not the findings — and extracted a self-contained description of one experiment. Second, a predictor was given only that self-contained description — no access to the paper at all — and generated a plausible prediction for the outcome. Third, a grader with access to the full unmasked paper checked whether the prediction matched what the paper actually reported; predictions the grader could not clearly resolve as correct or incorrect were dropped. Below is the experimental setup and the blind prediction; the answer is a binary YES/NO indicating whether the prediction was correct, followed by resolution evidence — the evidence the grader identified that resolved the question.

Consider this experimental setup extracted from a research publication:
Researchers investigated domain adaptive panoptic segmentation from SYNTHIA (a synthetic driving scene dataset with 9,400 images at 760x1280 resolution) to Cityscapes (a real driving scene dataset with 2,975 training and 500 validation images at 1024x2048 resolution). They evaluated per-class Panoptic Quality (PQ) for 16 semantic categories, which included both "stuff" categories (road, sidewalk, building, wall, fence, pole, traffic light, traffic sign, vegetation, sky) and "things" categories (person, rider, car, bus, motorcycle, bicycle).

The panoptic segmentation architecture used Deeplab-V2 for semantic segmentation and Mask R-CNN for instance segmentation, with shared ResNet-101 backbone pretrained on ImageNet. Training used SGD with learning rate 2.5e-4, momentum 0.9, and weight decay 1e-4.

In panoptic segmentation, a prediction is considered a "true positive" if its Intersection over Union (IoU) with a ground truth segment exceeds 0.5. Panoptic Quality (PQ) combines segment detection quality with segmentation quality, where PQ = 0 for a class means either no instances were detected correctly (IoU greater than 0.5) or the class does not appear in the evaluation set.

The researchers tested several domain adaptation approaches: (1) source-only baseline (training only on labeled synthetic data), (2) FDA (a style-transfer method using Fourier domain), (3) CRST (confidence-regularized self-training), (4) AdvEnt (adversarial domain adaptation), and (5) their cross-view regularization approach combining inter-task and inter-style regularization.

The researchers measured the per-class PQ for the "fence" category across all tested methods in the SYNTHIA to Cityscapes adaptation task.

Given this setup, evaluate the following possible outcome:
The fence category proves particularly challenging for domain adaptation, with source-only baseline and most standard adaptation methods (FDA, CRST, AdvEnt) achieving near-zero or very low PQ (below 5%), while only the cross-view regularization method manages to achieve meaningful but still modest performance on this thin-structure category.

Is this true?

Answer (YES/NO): NO